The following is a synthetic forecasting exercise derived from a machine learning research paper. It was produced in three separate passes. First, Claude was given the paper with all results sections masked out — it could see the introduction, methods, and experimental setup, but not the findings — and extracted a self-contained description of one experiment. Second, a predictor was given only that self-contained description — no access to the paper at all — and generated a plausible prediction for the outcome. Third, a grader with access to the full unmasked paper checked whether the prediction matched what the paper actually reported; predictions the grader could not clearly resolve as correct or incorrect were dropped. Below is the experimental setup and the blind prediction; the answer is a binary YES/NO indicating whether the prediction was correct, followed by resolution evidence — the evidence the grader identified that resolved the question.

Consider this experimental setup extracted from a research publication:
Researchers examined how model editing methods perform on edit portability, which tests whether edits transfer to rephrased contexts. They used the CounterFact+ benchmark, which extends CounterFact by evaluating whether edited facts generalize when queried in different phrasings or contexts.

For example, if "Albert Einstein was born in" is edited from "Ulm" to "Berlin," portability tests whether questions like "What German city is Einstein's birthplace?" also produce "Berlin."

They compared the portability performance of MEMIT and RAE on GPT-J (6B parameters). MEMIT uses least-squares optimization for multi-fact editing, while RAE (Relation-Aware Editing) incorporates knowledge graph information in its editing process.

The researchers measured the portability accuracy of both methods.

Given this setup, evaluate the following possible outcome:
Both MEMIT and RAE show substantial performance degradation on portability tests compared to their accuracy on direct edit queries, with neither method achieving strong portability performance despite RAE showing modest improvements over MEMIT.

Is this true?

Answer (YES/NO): YES